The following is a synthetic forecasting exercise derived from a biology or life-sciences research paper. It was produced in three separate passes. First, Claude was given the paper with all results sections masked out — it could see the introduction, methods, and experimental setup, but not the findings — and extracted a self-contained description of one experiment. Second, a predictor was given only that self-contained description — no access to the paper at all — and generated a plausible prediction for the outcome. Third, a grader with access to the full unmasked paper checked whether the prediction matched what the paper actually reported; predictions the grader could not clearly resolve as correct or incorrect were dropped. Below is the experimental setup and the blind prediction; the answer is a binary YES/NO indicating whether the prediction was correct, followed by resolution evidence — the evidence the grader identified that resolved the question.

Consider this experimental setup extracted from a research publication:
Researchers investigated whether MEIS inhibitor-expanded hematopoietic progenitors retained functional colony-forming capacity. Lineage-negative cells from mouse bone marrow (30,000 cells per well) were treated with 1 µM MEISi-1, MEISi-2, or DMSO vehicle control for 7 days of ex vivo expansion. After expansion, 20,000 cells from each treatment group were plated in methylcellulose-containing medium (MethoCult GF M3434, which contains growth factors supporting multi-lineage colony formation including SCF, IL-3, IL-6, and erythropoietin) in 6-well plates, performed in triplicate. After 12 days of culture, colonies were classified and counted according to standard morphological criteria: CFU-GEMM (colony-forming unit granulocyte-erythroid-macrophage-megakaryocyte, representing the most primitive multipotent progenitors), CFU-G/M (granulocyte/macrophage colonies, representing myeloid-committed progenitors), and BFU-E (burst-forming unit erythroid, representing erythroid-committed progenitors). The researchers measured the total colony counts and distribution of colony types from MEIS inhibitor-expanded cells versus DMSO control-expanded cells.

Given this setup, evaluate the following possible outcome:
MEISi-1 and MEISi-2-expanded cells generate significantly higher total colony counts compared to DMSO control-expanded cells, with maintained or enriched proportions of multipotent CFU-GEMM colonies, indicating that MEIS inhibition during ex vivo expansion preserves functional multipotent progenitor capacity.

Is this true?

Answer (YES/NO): YES